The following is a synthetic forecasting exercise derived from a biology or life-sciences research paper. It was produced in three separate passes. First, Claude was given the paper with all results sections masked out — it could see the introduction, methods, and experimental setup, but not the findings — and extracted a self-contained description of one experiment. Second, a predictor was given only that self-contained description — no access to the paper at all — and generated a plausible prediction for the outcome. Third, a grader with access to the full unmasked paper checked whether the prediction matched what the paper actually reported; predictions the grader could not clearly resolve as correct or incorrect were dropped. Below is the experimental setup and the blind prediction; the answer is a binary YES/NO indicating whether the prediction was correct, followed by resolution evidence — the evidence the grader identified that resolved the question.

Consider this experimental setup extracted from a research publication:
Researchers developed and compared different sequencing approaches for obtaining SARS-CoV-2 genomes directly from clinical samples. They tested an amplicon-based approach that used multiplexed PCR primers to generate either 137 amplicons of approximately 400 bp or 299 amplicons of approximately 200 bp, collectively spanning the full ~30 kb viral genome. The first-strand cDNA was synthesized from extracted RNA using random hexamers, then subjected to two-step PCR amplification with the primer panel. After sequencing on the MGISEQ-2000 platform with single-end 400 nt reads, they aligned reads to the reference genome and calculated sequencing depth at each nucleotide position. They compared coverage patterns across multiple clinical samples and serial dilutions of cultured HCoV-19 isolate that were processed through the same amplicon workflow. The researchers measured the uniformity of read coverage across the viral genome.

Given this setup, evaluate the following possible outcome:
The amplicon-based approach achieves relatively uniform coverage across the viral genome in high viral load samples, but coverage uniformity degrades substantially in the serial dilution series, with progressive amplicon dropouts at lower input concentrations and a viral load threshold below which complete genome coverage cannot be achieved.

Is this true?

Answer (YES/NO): NO